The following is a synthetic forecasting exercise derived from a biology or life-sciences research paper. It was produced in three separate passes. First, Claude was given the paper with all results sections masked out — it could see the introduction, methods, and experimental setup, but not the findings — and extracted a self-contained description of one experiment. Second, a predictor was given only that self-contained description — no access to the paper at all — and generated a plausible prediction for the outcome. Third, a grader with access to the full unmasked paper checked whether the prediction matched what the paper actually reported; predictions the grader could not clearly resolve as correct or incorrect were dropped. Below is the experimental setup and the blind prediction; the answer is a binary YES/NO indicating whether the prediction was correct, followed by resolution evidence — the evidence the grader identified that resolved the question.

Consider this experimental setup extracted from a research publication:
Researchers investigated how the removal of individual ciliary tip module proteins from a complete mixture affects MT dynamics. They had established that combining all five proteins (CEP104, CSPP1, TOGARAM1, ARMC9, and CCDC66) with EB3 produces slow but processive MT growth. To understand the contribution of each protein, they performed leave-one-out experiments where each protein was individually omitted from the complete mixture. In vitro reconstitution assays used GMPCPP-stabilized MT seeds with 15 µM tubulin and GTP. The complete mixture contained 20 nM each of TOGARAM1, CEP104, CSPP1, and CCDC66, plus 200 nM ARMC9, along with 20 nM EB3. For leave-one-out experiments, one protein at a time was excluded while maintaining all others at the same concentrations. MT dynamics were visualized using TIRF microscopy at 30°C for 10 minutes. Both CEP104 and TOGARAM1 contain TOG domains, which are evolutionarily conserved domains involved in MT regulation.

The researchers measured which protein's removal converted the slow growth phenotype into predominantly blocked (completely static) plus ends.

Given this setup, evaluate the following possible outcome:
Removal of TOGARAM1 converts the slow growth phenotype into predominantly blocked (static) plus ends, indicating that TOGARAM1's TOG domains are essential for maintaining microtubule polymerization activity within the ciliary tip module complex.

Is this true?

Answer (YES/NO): YES